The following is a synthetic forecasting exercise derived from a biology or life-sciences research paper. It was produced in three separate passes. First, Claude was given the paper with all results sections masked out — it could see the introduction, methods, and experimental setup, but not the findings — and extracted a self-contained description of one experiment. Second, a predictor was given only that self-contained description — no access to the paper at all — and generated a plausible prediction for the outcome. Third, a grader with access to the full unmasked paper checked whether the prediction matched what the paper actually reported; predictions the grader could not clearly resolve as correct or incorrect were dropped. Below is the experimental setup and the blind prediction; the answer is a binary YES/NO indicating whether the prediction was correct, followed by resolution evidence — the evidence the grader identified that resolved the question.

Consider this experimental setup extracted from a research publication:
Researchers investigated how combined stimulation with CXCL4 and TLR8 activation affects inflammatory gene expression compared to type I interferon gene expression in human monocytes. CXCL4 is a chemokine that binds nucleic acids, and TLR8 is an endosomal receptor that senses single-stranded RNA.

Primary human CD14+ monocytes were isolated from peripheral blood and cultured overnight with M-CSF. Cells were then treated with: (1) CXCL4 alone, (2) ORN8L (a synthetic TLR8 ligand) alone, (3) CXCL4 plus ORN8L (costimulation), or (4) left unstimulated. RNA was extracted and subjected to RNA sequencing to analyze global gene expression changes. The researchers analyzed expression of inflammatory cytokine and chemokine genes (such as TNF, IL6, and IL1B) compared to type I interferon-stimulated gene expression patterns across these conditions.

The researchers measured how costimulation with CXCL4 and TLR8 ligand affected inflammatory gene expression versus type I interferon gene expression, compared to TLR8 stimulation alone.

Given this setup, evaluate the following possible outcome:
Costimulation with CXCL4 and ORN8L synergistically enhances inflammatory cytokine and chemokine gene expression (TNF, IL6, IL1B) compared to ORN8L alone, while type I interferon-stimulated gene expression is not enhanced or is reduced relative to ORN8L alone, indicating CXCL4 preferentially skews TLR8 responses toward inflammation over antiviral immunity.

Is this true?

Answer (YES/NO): YES